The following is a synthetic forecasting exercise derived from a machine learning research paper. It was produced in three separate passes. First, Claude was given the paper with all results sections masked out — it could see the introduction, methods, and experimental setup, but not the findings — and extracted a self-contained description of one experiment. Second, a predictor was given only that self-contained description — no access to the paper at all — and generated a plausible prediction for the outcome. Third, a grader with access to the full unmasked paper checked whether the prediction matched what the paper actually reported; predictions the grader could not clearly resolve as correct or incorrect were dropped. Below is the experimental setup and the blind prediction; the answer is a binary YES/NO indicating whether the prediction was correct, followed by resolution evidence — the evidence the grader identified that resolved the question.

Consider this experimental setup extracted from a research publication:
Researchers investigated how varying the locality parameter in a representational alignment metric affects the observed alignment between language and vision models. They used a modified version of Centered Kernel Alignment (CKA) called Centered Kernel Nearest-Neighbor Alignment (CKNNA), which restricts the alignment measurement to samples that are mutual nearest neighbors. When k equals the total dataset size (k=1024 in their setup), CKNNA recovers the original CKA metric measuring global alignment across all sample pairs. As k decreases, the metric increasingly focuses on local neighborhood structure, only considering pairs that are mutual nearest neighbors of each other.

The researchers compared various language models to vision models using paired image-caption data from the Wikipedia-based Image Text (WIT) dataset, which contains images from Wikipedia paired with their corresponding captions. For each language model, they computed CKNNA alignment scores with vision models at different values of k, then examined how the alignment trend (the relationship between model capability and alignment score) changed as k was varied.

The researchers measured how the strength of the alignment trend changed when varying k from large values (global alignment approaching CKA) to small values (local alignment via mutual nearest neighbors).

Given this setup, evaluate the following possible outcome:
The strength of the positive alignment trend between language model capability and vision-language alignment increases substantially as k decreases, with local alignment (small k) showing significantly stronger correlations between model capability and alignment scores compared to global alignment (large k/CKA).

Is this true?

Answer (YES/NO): YES